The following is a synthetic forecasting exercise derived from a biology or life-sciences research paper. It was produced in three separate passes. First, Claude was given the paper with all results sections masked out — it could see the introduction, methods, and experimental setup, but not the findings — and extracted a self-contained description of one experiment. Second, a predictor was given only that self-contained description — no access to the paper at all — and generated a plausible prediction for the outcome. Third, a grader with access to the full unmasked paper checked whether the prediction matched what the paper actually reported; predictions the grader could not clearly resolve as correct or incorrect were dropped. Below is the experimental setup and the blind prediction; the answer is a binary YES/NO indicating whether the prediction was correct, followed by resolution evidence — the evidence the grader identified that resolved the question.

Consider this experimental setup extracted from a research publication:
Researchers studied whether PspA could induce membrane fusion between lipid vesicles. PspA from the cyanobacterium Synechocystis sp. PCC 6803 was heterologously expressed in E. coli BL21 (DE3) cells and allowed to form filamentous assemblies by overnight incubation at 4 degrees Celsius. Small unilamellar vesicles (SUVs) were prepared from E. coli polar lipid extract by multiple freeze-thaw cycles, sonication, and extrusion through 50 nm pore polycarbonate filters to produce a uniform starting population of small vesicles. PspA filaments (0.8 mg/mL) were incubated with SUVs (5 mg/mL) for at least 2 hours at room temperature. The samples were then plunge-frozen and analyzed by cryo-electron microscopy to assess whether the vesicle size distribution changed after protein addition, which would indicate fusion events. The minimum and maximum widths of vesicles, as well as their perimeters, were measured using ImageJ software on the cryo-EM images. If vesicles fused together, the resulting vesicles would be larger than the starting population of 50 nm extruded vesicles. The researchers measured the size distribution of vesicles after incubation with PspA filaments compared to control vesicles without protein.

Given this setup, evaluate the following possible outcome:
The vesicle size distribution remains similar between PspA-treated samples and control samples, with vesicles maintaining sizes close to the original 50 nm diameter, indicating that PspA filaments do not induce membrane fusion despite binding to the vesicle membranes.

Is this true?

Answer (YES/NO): NO